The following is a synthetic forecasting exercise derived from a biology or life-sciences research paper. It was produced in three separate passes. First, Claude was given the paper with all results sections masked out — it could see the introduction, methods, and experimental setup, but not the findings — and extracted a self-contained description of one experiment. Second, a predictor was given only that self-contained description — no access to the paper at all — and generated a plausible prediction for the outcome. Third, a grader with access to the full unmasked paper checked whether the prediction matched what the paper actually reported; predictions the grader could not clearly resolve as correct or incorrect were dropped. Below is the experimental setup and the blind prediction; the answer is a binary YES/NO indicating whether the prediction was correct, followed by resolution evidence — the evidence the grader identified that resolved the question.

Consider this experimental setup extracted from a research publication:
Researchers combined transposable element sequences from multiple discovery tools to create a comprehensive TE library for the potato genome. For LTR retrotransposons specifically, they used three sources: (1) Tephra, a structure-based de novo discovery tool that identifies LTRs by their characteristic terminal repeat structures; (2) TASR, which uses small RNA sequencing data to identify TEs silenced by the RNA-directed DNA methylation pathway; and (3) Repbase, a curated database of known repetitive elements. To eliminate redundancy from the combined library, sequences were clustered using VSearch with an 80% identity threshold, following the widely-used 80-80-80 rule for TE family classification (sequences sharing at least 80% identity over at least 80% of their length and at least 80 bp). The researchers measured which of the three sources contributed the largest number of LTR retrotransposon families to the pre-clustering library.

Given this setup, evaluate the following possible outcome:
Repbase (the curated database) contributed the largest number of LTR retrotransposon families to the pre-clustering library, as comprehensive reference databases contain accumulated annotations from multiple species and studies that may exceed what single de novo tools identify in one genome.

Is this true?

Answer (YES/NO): NO